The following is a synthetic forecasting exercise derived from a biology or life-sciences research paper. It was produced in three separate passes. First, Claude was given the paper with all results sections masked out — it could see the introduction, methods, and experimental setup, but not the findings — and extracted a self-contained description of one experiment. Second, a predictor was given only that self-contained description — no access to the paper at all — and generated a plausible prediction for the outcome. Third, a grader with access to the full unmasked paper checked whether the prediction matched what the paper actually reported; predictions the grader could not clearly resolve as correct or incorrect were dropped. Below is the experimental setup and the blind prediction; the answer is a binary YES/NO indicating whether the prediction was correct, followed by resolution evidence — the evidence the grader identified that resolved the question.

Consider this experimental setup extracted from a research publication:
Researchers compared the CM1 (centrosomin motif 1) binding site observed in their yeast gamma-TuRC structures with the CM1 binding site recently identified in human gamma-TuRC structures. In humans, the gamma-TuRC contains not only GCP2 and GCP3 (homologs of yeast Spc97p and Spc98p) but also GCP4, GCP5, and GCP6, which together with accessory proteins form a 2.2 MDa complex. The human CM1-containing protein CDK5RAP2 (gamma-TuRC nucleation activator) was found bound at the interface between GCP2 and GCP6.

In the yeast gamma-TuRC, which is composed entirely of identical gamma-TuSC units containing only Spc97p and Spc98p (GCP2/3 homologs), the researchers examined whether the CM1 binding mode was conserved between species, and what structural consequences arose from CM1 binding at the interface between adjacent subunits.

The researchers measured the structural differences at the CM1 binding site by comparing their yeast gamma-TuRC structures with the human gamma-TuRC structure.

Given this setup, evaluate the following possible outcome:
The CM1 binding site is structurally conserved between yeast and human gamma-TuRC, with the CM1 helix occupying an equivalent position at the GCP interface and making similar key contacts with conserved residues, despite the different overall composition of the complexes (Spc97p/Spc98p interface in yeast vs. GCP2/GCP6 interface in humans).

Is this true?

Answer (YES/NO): YES